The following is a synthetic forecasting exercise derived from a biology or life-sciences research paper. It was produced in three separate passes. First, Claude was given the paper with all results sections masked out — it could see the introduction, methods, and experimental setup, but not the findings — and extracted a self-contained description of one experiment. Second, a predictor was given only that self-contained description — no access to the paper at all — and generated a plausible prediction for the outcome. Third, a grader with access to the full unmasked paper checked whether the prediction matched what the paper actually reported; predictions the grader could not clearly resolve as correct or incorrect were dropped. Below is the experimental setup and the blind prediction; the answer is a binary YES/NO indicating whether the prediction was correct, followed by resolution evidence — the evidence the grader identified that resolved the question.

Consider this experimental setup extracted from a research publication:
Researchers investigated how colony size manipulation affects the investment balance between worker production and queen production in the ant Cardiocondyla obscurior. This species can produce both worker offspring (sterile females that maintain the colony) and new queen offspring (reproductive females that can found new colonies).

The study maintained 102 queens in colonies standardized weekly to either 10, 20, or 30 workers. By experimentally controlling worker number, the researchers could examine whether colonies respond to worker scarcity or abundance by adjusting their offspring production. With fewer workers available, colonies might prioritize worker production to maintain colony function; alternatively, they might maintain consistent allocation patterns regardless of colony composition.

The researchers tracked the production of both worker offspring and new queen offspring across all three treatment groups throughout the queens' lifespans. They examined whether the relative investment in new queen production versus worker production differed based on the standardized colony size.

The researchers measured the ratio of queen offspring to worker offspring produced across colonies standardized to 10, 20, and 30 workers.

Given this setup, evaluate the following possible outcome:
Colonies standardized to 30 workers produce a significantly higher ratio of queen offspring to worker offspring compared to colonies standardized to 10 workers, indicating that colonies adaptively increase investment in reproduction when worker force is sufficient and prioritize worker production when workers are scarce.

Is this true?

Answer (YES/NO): YES